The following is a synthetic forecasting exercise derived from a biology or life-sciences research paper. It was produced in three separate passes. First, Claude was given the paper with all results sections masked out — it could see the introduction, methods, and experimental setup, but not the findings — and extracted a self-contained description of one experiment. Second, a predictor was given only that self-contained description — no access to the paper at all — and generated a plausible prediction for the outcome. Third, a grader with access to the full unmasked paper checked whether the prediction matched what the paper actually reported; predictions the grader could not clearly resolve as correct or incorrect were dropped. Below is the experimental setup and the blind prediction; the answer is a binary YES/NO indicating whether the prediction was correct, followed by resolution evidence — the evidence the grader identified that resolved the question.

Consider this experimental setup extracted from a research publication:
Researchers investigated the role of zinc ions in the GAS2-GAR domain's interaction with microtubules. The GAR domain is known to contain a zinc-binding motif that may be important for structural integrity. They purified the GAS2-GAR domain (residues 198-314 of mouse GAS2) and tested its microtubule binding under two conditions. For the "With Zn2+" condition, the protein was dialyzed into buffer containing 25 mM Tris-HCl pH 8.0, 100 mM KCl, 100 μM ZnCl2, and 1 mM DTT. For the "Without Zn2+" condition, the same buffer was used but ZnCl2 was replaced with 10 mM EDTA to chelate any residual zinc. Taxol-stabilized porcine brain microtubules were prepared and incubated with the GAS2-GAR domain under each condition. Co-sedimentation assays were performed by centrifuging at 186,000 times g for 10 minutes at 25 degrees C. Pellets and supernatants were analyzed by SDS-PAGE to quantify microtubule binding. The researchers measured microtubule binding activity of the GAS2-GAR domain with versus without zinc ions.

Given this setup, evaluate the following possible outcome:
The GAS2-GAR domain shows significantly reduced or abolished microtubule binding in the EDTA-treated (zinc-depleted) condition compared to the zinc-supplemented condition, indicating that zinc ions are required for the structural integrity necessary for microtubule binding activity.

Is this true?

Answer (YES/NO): YES